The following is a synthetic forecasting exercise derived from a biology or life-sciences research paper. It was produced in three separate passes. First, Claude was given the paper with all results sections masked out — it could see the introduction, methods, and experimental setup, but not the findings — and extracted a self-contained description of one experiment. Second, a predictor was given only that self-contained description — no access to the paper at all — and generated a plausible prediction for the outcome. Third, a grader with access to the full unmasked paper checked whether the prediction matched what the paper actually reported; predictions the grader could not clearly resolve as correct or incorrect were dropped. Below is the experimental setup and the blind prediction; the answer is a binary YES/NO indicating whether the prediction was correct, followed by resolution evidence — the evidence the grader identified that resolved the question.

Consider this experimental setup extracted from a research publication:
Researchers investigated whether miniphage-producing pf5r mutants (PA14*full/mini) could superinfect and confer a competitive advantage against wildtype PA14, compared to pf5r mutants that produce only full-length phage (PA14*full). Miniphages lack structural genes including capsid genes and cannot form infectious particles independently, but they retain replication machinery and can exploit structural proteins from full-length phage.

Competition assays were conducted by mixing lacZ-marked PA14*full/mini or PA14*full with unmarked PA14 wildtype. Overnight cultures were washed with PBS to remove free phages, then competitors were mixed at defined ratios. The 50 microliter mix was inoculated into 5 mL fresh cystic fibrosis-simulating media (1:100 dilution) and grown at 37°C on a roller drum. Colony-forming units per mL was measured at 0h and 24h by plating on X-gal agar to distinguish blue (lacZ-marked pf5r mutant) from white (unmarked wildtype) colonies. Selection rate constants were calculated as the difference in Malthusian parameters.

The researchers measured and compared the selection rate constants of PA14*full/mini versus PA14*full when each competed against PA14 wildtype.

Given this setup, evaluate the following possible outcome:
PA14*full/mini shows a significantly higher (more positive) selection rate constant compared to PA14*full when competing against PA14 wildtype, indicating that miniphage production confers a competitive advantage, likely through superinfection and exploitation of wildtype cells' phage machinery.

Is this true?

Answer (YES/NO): YES